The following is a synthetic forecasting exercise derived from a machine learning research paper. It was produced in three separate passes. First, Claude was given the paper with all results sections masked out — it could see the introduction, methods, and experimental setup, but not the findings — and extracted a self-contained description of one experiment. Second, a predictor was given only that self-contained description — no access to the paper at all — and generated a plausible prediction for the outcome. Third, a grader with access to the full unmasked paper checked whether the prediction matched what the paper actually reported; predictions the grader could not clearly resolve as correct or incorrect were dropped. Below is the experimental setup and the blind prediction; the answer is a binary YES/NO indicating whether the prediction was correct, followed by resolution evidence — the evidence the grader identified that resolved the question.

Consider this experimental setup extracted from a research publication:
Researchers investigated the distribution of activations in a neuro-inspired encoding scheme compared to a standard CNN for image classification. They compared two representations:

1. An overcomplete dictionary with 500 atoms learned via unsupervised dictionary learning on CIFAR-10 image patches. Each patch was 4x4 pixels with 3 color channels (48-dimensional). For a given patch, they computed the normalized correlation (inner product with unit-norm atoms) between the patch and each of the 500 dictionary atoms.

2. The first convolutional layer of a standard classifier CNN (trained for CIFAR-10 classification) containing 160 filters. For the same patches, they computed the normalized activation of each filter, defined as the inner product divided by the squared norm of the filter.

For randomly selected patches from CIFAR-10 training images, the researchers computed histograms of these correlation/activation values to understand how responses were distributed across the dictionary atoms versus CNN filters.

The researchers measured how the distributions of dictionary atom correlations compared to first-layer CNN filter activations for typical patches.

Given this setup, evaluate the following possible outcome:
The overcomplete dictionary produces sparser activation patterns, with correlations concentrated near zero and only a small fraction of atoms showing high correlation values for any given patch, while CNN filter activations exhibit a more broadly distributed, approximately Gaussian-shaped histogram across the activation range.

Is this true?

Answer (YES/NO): NO